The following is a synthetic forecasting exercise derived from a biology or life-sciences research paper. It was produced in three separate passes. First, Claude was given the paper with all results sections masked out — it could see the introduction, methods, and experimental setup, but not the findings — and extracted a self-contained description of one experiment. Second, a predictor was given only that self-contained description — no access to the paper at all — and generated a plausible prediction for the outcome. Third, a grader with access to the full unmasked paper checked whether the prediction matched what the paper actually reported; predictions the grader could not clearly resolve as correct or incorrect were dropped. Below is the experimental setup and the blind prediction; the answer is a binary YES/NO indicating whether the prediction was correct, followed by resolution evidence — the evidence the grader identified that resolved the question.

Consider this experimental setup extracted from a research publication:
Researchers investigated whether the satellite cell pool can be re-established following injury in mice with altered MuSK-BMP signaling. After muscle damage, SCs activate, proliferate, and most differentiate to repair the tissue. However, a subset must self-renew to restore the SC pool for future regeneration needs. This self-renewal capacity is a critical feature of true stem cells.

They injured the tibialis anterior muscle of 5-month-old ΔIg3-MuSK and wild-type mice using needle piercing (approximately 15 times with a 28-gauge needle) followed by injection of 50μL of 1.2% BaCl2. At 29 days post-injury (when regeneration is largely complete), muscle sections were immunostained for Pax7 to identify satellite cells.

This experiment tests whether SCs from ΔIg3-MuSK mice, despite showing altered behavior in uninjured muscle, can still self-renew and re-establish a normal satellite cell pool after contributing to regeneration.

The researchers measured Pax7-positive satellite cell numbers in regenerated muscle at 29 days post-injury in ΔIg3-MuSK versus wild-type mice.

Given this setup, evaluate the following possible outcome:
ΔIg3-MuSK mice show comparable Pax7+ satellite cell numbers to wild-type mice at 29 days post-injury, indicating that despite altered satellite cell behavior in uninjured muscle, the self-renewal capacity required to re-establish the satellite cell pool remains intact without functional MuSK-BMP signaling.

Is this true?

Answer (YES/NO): YES